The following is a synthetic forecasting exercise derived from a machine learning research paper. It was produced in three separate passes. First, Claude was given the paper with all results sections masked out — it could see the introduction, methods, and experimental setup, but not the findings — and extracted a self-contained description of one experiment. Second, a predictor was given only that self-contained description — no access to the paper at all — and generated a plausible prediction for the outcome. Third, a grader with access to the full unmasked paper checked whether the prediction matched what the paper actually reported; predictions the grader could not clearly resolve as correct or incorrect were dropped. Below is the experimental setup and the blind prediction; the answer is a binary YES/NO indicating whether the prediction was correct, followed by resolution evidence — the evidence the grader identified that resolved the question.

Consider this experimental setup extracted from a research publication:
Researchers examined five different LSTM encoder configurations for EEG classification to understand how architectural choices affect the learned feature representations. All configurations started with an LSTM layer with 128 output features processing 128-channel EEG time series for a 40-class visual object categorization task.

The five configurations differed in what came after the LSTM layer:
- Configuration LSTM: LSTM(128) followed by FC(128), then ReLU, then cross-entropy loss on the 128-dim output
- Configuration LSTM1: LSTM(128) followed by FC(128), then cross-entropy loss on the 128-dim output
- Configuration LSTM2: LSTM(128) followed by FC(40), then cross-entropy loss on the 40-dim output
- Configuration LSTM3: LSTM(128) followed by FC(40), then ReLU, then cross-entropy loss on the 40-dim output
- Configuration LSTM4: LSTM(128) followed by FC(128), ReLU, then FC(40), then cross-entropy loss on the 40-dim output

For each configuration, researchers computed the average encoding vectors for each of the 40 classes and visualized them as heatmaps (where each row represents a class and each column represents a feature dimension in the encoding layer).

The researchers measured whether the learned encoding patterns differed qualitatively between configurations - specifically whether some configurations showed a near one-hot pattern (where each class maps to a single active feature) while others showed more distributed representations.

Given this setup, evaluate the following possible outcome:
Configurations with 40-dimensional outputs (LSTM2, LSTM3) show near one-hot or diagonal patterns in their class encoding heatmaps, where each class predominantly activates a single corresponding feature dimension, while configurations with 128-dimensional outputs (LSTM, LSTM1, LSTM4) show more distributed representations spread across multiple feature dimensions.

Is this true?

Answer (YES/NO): NO